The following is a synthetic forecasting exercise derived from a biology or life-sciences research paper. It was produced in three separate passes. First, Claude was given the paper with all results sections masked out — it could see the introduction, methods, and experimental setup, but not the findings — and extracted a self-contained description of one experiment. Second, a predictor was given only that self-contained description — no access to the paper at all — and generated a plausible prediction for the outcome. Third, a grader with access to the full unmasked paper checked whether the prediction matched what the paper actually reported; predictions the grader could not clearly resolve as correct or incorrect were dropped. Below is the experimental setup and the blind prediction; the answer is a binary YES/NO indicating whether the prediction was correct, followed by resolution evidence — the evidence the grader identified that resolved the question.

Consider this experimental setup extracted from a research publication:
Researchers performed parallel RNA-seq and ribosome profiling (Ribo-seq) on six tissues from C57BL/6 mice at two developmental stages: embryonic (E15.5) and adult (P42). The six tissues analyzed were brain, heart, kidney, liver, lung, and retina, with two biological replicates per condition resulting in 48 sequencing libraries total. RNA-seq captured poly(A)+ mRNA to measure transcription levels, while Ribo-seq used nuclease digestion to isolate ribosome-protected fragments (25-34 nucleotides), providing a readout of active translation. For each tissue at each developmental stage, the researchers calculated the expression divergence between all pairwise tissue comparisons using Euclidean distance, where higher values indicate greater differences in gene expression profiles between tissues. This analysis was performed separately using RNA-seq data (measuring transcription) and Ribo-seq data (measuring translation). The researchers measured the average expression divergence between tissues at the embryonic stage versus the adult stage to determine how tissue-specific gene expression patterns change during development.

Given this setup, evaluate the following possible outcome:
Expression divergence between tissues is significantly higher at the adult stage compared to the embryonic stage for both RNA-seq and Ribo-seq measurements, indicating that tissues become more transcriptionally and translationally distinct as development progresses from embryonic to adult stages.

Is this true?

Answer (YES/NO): YES